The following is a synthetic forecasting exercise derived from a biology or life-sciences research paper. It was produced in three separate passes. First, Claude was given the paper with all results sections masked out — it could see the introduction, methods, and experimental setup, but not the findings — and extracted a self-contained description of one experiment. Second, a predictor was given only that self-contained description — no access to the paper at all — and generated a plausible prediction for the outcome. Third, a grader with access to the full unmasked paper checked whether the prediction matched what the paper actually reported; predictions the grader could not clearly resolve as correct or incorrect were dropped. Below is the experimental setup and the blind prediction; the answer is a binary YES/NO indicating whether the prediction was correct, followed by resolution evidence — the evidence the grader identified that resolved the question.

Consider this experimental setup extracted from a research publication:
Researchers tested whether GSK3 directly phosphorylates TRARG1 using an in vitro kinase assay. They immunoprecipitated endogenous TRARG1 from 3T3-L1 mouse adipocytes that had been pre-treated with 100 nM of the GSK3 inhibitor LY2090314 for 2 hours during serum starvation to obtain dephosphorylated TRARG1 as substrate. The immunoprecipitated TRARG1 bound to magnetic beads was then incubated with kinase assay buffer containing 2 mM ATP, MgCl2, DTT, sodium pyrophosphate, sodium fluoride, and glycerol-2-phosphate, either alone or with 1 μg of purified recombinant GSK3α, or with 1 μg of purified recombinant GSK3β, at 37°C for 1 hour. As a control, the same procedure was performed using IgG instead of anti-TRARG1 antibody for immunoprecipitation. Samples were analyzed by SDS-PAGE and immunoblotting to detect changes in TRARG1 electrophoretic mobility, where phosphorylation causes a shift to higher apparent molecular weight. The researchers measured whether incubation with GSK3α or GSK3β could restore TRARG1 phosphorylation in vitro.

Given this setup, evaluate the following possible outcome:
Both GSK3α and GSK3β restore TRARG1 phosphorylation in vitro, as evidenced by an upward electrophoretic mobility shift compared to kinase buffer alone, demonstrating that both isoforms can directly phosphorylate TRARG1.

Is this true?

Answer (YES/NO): YES